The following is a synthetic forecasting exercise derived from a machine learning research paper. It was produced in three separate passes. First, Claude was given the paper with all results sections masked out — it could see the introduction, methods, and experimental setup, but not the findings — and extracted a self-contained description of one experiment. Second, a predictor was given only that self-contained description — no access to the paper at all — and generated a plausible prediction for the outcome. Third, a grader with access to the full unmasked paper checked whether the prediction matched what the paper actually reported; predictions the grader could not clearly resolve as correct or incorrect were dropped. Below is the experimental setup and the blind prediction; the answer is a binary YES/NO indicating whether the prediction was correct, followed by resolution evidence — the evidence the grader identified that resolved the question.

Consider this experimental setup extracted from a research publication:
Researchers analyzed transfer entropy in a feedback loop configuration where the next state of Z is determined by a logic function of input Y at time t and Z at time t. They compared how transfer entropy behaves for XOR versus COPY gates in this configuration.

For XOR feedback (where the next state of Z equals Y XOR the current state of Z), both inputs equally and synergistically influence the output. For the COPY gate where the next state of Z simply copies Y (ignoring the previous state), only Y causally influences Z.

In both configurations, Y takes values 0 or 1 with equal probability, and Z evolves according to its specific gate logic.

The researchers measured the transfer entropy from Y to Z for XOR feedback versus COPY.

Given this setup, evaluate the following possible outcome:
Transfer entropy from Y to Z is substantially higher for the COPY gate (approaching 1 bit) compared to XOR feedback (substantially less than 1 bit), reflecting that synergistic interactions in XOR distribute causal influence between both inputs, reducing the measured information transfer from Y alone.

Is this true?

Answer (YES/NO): NO